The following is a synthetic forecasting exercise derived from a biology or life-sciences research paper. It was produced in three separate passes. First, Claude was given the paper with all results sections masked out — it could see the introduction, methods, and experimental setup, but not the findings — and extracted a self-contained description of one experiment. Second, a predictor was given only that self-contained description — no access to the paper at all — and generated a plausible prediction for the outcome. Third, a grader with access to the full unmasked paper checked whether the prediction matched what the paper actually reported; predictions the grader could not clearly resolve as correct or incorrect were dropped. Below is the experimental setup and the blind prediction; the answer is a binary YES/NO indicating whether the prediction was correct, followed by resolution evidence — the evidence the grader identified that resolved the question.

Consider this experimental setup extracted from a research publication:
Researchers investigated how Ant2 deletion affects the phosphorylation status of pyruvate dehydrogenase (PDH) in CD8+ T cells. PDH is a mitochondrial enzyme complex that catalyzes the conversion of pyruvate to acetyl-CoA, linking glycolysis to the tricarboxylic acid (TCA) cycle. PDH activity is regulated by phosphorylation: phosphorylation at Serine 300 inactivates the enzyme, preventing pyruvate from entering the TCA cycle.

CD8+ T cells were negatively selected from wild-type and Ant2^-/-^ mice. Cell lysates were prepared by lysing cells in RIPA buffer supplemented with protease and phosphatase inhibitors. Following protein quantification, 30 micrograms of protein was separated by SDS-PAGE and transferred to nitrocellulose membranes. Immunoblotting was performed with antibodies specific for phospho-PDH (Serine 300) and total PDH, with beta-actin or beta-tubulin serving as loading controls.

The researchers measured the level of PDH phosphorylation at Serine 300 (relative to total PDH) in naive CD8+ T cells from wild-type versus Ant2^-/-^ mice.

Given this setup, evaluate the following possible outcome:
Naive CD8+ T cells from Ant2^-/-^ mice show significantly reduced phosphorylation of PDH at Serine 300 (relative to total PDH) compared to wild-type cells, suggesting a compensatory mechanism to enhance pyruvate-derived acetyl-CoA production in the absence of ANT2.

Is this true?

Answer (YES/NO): NO